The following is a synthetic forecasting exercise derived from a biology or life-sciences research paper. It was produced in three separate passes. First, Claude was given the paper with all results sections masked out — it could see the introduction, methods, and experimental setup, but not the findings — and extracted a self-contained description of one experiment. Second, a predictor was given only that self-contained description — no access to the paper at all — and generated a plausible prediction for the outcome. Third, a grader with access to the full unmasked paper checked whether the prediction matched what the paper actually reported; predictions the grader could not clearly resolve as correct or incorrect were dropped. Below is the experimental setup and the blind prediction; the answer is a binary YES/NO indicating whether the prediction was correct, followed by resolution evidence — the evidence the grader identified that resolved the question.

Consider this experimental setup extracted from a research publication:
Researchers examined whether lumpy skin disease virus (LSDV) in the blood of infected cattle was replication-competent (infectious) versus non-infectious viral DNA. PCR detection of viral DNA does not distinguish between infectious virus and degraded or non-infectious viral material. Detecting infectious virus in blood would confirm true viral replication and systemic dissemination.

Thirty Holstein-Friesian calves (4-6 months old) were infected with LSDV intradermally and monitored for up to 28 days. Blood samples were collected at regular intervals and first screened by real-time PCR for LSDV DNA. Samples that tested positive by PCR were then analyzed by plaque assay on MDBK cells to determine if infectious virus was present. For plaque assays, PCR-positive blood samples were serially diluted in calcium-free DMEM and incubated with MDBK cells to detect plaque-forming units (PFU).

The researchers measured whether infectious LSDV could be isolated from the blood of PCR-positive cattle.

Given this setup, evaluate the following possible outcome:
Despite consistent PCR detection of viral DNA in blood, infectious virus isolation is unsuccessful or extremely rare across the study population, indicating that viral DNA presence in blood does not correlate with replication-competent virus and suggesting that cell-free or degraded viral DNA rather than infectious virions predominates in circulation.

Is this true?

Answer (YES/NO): NO